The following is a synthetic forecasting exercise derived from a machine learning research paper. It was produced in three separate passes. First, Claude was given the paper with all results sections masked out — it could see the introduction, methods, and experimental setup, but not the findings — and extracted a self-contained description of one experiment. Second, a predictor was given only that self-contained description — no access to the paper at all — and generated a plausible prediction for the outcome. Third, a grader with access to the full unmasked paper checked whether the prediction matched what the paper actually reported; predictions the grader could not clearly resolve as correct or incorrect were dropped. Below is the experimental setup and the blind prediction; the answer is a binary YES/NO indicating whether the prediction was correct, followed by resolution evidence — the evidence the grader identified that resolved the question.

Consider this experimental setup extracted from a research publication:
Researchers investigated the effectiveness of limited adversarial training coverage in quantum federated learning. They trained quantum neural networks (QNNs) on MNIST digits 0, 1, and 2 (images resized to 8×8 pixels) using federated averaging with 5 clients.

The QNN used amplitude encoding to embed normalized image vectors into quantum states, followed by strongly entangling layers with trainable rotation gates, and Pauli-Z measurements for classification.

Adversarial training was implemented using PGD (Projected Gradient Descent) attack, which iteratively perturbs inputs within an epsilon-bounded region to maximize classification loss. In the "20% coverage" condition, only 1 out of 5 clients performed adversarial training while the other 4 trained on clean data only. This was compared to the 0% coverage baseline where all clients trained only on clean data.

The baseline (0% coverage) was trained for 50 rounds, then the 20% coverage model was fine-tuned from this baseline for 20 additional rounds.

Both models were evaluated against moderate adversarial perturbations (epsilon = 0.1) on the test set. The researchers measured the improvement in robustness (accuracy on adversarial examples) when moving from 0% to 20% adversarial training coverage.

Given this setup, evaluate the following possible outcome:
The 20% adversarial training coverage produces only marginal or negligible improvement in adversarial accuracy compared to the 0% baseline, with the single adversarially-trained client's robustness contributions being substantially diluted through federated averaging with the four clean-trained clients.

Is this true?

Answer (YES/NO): NO